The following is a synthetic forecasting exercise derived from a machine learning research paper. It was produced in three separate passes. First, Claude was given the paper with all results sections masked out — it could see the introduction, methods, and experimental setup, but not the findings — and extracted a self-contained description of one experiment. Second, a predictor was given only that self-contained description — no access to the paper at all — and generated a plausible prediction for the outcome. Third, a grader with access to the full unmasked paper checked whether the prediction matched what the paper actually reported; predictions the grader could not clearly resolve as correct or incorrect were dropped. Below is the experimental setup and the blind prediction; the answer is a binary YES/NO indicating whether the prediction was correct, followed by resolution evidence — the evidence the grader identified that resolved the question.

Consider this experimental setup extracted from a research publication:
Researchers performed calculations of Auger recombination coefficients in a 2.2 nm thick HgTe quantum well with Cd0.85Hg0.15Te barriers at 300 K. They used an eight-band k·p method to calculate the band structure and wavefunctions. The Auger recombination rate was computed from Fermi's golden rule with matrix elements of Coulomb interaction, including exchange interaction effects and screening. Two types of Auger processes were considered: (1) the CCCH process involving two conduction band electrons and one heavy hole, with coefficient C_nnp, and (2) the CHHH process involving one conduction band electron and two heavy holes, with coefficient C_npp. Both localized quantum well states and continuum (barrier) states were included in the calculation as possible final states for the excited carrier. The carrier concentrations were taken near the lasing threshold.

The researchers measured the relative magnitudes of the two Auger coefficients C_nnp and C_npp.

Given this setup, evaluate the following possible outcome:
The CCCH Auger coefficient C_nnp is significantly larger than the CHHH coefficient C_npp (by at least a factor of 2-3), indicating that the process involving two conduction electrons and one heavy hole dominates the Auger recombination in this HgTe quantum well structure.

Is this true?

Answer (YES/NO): NO